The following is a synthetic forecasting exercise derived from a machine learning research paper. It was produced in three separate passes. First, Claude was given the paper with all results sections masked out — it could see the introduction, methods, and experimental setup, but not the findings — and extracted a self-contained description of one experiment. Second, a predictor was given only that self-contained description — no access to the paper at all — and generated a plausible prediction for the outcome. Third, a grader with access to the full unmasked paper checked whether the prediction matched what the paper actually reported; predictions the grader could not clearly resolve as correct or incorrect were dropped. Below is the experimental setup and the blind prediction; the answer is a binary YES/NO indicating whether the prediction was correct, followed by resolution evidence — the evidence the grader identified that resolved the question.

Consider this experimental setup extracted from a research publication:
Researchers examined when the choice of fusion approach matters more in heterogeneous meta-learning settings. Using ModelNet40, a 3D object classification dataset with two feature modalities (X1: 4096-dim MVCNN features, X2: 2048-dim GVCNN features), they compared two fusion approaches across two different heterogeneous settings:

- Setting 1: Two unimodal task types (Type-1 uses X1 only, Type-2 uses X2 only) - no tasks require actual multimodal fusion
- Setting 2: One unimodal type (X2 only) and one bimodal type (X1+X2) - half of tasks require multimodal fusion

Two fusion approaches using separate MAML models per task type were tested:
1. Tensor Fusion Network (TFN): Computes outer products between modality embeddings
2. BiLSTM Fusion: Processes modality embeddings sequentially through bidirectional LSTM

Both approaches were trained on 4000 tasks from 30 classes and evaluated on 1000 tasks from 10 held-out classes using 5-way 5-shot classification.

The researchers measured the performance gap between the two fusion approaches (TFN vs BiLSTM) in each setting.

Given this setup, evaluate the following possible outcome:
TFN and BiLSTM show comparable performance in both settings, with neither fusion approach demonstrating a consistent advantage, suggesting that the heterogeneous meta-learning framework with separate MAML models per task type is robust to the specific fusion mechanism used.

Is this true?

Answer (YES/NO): NO